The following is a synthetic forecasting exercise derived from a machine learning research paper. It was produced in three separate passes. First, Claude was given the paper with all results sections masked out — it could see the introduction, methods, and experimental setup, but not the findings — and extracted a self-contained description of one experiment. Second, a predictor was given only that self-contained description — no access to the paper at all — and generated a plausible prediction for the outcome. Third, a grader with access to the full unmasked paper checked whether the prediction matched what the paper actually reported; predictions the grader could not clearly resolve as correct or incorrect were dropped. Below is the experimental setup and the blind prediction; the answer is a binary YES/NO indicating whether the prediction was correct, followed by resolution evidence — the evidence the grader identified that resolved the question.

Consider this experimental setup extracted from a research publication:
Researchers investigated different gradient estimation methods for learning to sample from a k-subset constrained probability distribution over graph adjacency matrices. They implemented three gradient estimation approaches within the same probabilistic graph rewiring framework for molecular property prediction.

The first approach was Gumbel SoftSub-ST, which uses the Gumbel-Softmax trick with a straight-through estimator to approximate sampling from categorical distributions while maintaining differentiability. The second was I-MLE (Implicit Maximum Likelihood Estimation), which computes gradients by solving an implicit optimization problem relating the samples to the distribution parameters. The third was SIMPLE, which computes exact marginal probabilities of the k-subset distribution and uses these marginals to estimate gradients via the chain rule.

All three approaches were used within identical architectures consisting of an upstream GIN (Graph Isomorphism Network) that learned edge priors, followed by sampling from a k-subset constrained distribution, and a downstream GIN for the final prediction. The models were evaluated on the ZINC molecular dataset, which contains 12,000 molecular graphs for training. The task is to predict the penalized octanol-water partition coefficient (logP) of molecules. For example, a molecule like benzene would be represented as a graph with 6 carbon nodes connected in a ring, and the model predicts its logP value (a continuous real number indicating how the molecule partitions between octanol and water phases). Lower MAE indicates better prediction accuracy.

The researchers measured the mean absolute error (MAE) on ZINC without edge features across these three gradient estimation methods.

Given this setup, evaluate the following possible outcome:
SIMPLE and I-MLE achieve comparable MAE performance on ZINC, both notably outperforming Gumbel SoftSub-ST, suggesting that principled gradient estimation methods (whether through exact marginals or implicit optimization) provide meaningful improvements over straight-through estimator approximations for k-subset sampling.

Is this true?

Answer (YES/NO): NO